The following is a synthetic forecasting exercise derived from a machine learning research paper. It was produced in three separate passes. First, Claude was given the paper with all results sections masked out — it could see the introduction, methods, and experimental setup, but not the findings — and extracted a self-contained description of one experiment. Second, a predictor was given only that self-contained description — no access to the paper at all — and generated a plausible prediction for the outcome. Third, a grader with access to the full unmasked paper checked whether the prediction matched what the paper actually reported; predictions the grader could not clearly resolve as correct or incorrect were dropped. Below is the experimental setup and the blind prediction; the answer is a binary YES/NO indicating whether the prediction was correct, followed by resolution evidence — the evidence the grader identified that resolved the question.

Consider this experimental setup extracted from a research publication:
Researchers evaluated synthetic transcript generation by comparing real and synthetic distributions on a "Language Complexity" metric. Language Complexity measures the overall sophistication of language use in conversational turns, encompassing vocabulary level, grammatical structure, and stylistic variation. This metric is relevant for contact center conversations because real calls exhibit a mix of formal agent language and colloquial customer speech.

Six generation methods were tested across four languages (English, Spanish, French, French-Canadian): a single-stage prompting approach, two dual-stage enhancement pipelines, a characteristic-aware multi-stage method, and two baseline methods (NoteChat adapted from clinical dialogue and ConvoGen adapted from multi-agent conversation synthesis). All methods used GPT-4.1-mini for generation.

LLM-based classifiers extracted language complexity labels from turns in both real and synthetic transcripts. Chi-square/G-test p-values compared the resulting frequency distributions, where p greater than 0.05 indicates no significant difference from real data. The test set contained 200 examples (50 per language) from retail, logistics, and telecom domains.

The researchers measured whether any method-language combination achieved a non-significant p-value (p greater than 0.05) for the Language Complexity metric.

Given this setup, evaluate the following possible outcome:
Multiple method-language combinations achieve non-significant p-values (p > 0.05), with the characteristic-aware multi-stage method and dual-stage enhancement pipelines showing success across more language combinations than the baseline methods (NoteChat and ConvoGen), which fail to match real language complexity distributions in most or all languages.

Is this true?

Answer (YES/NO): NO